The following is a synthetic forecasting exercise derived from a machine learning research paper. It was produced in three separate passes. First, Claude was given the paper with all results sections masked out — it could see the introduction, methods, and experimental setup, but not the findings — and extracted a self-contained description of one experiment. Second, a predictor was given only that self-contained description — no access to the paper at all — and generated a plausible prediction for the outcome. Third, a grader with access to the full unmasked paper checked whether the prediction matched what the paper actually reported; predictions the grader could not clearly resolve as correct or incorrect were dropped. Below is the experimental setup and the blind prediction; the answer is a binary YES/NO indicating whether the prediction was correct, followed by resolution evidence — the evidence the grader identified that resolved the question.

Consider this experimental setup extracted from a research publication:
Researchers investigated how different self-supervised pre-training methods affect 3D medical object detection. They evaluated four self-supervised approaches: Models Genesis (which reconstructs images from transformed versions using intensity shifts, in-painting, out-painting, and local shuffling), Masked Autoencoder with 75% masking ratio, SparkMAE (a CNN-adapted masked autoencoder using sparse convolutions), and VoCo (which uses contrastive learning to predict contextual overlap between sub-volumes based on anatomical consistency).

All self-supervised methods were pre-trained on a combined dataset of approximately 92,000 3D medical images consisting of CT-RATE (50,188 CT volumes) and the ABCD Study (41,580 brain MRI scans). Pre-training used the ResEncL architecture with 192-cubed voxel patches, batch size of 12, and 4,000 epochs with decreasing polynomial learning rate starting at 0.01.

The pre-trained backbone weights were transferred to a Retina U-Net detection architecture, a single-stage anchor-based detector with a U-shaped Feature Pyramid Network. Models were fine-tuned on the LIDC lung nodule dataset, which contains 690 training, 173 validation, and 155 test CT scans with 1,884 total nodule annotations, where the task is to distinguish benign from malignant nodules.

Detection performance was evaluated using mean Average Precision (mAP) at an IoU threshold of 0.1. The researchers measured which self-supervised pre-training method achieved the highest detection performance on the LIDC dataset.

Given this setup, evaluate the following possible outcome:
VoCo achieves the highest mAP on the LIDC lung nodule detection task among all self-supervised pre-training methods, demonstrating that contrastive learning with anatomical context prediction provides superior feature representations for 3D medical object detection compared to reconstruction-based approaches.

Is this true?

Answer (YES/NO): NO